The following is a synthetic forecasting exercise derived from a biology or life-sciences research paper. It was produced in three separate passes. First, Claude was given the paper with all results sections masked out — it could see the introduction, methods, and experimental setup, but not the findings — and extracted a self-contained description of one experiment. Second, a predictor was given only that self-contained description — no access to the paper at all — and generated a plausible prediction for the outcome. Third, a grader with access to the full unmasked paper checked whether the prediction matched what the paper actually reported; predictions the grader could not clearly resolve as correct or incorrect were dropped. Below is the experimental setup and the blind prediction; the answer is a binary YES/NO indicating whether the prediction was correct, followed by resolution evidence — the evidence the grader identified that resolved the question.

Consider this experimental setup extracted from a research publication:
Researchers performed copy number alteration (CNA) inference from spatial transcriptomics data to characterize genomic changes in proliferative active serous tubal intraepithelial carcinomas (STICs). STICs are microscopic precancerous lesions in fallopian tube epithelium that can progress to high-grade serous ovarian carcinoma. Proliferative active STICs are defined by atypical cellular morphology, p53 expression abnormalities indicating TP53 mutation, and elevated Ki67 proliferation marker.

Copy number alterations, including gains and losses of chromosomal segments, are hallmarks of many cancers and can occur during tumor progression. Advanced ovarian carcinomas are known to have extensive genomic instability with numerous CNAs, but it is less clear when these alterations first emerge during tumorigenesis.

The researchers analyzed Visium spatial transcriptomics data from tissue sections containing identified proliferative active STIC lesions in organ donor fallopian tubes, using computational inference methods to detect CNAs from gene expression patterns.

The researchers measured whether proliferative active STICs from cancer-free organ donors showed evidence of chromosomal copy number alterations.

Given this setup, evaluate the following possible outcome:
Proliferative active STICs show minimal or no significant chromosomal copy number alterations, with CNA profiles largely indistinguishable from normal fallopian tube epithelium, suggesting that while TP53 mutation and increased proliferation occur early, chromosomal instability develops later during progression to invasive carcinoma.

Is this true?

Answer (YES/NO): NO